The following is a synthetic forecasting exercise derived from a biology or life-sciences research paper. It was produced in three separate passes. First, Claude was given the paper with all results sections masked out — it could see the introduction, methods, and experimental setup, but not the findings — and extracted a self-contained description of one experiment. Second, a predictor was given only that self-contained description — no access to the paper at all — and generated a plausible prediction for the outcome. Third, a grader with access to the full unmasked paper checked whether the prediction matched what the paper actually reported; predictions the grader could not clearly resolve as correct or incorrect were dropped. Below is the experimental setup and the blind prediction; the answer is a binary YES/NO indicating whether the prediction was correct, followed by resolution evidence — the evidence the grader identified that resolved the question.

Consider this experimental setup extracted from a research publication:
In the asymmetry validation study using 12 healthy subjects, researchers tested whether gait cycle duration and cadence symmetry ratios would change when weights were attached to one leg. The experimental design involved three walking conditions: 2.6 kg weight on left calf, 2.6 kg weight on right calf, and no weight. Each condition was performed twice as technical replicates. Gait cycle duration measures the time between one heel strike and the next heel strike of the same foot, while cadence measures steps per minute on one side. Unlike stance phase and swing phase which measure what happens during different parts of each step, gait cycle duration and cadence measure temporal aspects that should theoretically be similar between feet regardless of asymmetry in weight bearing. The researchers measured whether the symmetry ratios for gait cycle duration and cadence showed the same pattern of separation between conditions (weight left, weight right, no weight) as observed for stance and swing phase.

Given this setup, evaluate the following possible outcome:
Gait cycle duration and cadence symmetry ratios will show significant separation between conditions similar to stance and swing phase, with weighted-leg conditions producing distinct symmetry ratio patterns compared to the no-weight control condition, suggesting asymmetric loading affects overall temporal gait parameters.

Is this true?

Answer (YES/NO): NO